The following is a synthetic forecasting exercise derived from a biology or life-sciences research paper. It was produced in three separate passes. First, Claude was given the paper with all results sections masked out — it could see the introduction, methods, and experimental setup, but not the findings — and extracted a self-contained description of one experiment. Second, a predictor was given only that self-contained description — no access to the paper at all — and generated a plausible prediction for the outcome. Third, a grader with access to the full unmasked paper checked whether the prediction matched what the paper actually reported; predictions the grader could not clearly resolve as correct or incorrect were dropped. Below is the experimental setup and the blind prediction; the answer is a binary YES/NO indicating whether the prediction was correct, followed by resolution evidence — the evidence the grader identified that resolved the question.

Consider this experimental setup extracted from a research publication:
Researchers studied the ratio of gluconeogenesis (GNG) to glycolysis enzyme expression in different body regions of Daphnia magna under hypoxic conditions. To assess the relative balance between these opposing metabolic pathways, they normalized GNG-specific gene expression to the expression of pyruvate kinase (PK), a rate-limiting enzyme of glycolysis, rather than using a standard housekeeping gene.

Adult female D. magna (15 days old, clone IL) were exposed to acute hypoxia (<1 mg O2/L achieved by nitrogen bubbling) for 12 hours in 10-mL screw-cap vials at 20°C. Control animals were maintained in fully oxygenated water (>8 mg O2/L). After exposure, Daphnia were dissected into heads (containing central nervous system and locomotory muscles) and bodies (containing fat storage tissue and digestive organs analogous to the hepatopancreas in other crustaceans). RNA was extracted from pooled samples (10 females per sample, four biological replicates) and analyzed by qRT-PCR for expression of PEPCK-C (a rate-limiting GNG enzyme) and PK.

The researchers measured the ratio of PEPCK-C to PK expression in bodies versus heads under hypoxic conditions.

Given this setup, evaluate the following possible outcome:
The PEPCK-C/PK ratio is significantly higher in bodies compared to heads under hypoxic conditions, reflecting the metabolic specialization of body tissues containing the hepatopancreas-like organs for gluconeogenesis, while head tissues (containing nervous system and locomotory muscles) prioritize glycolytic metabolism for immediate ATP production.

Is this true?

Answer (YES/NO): NO